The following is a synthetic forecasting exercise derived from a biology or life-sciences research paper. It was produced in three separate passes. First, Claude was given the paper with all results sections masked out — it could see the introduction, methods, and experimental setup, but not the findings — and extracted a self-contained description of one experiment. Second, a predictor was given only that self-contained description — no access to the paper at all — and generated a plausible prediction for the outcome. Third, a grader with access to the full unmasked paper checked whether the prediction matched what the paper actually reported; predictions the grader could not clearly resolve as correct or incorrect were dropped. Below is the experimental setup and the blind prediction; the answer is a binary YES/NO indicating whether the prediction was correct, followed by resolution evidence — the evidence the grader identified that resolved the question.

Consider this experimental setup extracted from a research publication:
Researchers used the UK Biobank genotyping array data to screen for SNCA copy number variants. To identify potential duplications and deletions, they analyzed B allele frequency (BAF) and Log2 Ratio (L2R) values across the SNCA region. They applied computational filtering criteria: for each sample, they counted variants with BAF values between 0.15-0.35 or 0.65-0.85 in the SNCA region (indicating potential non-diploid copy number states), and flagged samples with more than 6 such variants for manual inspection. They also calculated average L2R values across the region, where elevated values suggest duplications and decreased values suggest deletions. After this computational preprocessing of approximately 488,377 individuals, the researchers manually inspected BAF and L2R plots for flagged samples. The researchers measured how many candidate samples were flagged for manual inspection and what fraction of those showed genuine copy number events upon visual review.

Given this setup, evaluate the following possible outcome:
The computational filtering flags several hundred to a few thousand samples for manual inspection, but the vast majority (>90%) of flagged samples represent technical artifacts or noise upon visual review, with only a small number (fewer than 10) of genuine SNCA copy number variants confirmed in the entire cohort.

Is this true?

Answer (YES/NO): NO